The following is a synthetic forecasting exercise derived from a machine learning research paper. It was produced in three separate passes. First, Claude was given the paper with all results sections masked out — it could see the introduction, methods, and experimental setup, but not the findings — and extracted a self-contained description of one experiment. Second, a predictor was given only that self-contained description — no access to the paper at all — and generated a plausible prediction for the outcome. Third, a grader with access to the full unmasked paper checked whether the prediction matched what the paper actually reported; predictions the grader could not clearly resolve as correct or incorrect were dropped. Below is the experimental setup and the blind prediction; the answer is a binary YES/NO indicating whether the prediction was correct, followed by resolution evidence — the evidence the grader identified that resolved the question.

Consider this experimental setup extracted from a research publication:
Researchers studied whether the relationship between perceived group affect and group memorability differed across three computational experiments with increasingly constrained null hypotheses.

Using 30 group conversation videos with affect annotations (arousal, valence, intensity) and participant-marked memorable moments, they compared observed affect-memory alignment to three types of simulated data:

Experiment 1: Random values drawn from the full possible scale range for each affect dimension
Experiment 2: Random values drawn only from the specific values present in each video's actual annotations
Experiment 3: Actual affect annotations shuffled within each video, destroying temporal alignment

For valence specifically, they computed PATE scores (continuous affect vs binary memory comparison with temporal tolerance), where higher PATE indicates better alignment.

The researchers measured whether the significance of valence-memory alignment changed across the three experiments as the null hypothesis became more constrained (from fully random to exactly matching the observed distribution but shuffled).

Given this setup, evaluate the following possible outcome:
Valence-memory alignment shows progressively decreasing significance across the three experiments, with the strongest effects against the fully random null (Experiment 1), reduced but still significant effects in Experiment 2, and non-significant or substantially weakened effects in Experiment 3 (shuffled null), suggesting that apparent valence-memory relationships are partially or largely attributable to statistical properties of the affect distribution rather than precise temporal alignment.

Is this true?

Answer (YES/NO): NO